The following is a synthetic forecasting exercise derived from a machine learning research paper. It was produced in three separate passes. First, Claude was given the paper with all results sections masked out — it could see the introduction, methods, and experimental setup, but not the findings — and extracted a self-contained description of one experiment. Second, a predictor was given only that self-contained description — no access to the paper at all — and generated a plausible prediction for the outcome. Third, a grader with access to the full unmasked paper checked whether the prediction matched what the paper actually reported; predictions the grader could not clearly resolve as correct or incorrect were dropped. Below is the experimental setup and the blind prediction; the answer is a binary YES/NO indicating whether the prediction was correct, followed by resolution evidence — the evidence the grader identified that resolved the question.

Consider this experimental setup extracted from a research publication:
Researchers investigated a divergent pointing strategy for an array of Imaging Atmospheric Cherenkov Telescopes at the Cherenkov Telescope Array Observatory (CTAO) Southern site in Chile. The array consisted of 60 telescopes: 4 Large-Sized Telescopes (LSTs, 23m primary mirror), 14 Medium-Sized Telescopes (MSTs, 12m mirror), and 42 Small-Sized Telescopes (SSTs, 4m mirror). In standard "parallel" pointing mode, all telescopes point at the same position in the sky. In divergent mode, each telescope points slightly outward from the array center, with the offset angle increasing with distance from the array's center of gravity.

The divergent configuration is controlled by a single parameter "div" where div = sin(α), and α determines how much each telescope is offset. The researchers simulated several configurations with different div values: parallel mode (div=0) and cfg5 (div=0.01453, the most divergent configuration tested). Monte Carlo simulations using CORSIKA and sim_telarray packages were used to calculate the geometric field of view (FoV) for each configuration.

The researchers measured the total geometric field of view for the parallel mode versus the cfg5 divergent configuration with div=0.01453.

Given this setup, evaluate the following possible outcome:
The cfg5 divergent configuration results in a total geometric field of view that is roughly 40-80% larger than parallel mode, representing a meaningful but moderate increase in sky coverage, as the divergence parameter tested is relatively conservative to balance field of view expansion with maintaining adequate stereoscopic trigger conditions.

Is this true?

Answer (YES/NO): NO